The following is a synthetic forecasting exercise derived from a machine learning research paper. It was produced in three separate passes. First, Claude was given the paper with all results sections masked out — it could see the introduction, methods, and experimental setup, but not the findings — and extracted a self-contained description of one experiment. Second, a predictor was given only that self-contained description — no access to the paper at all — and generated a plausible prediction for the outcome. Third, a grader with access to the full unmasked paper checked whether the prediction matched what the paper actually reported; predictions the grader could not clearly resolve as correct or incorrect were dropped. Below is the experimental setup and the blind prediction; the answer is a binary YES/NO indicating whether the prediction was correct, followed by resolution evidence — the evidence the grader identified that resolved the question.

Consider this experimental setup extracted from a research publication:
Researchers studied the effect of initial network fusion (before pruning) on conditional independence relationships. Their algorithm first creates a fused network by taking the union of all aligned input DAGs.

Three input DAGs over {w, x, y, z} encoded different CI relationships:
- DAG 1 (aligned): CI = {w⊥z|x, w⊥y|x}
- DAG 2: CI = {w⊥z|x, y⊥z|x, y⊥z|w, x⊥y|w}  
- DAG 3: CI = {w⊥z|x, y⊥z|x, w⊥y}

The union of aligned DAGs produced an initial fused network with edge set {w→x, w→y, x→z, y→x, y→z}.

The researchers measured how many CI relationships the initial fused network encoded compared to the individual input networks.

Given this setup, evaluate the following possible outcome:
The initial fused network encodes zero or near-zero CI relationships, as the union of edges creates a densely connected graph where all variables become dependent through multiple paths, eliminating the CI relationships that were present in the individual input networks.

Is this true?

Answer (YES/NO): YES